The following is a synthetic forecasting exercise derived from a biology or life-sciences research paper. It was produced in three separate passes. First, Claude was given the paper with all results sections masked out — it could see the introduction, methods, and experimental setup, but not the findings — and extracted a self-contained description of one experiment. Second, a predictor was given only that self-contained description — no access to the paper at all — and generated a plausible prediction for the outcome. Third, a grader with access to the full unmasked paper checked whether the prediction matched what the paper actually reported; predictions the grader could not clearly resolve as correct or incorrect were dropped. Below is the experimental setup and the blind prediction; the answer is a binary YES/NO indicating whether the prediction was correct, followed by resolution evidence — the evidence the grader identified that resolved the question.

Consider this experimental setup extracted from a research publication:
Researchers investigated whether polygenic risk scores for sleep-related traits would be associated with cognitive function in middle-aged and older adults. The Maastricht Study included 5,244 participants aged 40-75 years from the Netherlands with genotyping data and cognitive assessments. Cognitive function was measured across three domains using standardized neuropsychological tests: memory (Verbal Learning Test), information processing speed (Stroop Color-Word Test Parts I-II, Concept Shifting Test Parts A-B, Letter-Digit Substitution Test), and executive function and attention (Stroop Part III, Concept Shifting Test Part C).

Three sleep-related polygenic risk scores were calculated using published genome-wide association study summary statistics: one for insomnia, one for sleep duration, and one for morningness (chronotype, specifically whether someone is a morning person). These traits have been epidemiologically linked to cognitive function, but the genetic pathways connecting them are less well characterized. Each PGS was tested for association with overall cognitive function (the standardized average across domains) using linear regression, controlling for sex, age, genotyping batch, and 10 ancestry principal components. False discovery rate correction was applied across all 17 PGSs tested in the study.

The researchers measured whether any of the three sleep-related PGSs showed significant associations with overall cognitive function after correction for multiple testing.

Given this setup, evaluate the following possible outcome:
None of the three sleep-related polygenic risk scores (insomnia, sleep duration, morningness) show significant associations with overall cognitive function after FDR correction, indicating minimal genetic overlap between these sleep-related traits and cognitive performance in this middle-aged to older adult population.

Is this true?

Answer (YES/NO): YES